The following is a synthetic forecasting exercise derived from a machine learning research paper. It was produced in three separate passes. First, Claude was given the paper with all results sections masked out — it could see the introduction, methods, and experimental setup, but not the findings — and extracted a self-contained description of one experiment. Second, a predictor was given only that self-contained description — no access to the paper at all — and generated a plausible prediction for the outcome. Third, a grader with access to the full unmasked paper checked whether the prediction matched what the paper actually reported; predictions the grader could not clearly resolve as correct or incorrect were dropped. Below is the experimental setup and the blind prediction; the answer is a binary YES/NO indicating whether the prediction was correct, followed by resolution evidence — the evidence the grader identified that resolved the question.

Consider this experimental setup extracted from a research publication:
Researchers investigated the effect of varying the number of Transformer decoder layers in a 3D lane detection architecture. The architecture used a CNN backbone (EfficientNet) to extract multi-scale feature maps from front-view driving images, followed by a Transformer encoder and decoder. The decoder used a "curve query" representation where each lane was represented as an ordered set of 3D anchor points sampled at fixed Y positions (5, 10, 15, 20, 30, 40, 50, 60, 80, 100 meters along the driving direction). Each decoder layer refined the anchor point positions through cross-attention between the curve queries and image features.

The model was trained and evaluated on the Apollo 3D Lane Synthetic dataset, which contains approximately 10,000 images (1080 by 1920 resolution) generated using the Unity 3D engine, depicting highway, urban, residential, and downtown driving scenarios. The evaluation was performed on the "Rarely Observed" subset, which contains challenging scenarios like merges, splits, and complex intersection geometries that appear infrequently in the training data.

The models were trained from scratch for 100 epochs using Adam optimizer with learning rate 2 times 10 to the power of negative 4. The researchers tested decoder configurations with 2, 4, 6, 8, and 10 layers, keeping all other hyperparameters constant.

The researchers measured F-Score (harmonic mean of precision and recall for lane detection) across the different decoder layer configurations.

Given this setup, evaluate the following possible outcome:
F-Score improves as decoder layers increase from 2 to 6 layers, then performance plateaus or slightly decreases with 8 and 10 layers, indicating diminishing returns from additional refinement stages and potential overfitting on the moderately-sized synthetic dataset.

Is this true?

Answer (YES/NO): NO